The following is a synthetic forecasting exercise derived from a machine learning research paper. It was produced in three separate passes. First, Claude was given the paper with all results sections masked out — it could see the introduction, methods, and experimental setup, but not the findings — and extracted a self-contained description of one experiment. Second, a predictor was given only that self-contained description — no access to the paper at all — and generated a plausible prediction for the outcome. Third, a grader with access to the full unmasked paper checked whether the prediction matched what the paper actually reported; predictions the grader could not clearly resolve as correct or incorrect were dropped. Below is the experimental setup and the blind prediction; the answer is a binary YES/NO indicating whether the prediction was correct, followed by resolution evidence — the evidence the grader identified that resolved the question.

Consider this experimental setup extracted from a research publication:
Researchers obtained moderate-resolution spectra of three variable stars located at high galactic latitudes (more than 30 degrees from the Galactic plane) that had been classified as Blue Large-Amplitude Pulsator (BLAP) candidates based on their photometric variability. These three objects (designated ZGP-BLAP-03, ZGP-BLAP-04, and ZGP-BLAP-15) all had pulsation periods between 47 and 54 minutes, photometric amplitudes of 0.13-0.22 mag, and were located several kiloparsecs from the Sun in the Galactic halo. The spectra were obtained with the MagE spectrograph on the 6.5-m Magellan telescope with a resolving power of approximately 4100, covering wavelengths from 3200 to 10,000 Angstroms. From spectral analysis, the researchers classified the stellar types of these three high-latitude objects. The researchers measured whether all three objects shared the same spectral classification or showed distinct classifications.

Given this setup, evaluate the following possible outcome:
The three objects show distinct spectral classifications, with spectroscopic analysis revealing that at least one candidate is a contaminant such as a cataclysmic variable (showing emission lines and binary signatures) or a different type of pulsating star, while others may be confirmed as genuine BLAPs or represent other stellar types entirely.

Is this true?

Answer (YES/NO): NO